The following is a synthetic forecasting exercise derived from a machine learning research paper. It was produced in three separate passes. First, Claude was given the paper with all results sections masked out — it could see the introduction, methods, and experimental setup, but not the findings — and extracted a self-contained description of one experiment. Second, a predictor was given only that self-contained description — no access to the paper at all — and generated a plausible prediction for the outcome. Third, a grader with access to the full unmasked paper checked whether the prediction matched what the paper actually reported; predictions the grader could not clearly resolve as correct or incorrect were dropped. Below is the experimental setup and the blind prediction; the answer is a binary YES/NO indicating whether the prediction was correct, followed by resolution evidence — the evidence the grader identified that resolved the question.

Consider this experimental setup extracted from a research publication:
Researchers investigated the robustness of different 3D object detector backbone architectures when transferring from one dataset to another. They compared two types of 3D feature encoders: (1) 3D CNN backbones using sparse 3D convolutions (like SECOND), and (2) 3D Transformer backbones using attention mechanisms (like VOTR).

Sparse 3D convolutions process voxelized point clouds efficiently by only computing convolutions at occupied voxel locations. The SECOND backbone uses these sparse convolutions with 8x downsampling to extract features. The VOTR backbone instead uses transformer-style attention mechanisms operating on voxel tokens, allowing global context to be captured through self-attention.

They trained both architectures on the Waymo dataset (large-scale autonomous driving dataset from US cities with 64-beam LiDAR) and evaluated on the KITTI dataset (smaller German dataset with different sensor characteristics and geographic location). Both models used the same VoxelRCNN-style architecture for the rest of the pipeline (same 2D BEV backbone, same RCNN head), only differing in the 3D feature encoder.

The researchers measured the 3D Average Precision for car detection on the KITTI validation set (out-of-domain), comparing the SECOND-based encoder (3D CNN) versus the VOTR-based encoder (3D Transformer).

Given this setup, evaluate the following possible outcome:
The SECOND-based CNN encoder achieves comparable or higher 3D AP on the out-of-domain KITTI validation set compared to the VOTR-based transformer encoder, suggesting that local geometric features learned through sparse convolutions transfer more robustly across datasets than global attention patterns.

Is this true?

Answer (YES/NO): YES